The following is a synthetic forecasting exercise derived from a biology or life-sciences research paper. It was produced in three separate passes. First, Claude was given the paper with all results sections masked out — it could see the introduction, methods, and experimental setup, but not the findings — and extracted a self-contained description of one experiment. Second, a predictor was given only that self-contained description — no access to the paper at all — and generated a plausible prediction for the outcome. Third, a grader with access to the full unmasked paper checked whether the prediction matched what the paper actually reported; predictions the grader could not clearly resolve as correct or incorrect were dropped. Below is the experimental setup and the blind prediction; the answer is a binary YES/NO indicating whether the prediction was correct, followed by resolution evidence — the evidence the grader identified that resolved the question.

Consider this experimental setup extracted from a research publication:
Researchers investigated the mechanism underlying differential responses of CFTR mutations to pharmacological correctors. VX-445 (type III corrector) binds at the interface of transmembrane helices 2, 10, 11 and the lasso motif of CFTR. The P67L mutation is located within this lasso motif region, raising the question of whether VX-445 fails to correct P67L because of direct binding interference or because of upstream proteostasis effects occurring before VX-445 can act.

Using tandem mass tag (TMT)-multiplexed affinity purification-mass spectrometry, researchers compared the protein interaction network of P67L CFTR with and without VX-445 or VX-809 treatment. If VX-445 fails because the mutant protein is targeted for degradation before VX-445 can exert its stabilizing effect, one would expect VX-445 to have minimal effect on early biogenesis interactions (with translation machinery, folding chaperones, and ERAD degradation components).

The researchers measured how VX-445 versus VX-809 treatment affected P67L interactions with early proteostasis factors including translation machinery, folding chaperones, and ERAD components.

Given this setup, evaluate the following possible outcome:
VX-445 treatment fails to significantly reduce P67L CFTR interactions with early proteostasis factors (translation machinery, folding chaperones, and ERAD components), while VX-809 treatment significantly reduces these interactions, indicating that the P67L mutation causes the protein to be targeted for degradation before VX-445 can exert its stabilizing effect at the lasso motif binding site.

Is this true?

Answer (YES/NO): YES